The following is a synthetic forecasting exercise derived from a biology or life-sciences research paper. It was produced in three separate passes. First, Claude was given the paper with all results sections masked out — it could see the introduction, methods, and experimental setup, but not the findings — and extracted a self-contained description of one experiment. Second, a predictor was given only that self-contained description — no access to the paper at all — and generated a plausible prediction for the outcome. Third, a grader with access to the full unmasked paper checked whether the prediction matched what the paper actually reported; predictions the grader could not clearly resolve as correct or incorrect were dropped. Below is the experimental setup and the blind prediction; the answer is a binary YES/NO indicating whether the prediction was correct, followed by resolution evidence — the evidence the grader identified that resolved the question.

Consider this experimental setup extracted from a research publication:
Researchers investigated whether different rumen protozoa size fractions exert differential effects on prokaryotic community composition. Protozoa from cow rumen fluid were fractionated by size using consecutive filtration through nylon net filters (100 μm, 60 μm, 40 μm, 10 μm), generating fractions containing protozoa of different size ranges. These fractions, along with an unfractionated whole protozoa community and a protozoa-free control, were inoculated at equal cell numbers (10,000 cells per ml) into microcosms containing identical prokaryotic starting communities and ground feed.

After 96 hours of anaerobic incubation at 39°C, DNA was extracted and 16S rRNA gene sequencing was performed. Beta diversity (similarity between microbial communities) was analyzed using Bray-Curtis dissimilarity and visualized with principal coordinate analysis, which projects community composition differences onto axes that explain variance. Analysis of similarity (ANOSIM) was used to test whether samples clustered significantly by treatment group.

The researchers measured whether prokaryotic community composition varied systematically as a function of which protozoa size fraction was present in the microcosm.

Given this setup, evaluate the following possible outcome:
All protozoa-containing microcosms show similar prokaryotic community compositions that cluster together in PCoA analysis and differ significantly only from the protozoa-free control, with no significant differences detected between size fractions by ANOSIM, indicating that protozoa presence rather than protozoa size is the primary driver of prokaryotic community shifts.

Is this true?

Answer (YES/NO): NO